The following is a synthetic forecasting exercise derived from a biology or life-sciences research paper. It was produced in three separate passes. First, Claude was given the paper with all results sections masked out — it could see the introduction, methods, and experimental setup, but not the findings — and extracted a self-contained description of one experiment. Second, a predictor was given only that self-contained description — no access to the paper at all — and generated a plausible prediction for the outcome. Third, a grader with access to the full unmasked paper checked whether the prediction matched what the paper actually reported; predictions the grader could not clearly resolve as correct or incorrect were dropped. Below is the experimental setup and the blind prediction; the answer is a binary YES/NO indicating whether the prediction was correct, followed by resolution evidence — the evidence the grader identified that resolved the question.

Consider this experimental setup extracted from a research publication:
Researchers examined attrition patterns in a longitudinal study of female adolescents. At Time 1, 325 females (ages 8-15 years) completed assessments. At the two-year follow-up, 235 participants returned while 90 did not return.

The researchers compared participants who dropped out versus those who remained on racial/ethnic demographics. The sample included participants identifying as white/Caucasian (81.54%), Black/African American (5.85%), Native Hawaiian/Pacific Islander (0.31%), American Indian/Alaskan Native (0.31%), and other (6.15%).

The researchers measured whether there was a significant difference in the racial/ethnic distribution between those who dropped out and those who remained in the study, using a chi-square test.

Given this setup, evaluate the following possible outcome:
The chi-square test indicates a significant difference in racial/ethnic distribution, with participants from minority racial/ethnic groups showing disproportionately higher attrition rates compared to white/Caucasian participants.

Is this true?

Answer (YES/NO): NO